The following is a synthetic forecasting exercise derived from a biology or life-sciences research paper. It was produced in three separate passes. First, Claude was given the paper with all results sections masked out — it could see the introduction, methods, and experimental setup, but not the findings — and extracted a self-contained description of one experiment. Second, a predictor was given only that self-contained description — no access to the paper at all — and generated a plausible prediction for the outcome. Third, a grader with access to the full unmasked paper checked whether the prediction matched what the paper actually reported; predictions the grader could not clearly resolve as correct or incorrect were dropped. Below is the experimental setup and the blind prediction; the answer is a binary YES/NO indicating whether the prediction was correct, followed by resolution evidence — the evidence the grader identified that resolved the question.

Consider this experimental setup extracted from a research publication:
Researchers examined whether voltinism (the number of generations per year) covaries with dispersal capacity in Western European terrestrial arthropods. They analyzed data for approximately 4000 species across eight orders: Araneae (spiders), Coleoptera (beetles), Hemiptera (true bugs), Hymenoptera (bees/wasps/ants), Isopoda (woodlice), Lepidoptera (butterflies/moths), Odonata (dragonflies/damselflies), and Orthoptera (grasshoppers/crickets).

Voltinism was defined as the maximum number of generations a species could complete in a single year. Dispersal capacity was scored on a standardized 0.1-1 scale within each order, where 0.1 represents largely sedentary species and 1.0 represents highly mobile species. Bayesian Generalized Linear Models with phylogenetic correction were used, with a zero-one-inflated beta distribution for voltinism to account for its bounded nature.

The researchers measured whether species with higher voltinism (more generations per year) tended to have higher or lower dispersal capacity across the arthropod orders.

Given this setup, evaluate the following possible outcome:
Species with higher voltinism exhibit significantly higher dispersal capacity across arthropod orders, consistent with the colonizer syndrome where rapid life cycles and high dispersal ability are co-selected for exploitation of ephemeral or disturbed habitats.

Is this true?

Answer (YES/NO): YES